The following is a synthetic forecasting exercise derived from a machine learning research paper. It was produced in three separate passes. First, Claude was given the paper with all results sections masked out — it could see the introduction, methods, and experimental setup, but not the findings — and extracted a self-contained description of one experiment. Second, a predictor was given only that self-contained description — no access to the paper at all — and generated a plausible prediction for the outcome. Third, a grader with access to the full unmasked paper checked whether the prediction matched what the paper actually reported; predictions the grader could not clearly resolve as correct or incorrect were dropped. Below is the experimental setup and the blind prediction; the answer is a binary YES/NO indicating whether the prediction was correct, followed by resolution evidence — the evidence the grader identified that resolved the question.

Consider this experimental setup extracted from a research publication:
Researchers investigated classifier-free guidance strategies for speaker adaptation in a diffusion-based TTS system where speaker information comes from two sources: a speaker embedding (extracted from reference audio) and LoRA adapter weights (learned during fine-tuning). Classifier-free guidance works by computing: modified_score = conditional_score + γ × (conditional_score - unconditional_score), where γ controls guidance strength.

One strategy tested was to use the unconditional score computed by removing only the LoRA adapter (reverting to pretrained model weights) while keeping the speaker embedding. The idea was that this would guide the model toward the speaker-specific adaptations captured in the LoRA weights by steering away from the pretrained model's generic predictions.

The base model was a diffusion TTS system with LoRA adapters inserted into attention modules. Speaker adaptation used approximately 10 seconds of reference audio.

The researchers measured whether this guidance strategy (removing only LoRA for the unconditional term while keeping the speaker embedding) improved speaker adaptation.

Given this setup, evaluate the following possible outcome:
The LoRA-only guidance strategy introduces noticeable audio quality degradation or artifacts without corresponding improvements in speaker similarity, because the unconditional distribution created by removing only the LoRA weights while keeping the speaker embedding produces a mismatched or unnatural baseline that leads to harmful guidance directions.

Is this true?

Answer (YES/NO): YES